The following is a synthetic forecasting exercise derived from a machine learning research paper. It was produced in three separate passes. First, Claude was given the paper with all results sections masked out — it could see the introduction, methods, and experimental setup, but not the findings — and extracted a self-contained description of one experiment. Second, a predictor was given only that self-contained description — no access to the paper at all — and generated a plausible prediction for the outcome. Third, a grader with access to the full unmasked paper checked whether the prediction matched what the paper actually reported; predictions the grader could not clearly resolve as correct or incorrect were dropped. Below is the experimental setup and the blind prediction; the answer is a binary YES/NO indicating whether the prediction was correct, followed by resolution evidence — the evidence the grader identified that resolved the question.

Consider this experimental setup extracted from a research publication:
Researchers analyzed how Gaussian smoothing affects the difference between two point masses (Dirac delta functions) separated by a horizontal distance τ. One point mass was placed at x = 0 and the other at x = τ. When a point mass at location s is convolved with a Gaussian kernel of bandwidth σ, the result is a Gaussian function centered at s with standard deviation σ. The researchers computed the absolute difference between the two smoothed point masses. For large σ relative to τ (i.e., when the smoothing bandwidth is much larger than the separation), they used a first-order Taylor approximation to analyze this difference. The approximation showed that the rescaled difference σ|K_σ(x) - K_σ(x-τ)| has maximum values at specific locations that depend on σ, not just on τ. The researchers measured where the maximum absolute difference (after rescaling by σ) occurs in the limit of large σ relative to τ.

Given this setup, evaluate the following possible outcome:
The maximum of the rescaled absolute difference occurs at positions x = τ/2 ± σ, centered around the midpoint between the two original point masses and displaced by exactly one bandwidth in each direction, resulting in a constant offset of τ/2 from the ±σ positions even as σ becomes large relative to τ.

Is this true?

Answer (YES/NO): YES